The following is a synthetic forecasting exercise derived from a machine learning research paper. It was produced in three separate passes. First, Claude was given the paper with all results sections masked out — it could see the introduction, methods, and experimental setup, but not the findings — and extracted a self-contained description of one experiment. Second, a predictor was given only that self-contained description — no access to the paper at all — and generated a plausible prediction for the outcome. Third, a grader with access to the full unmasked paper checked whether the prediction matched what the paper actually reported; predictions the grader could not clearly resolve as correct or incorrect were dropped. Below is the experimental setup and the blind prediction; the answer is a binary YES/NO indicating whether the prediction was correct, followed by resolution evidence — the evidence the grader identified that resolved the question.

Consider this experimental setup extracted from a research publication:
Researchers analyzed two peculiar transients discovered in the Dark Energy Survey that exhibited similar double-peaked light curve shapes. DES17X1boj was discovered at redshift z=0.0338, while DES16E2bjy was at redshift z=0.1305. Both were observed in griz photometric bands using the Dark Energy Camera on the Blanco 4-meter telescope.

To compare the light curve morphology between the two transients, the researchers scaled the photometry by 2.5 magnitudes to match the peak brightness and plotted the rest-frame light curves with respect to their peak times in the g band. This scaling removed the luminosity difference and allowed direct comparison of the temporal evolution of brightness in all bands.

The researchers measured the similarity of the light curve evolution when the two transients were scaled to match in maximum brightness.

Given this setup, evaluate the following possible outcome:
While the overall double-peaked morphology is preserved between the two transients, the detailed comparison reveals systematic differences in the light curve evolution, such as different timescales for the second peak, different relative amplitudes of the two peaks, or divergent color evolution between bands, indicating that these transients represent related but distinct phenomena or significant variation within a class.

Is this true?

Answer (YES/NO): NO